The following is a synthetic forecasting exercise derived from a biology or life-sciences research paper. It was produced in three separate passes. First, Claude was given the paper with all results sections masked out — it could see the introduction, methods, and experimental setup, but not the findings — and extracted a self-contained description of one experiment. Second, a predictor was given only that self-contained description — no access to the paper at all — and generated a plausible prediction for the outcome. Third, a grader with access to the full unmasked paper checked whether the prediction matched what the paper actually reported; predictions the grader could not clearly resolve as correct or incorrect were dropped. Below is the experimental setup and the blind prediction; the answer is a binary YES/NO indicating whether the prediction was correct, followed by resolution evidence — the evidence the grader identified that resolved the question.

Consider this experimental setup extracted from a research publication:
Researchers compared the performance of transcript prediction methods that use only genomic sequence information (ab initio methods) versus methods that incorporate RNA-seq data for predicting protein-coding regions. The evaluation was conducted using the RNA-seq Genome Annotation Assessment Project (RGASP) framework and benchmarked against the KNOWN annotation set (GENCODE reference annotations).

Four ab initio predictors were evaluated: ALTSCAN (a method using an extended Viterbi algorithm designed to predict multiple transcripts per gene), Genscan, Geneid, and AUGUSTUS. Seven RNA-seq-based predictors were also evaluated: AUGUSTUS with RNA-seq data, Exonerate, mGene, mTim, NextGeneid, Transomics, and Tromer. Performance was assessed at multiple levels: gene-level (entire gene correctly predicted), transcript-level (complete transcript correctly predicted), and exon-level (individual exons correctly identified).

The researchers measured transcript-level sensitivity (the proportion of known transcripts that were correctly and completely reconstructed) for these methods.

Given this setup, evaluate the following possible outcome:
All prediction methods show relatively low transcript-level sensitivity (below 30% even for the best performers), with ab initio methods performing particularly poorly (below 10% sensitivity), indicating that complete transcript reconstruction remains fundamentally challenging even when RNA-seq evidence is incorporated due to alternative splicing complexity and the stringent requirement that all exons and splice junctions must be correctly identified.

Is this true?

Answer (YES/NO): NO